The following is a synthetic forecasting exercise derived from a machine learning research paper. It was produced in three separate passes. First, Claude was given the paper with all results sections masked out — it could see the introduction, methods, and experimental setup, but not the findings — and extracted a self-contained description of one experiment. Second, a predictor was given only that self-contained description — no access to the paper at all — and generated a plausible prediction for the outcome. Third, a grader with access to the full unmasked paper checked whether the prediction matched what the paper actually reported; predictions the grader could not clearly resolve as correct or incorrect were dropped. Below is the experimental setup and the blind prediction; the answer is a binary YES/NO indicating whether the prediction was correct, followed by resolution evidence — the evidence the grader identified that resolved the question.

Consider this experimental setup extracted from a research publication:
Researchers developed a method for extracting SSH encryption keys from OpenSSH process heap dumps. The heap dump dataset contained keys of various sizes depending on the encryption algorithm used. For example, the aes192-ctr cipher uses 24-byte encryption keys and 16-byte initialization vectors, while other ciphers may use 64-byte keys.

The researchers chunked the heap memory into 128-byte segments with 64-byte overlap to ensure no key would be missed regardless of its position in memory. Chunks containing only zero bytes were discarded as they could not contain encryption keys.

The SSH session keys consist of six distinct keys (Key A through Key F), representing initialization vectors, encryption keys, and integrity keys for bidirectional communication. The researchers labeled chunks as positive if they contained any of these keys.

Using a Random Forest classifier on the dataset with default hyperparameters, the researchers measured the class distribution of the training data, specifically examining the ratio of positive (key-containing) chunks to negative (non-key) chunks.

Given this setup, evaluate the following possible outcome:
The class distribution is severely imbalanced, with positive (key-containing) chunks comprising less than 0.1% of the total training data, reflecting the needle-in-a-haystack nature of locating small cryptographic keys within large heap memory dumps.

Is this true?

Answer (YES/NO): NO